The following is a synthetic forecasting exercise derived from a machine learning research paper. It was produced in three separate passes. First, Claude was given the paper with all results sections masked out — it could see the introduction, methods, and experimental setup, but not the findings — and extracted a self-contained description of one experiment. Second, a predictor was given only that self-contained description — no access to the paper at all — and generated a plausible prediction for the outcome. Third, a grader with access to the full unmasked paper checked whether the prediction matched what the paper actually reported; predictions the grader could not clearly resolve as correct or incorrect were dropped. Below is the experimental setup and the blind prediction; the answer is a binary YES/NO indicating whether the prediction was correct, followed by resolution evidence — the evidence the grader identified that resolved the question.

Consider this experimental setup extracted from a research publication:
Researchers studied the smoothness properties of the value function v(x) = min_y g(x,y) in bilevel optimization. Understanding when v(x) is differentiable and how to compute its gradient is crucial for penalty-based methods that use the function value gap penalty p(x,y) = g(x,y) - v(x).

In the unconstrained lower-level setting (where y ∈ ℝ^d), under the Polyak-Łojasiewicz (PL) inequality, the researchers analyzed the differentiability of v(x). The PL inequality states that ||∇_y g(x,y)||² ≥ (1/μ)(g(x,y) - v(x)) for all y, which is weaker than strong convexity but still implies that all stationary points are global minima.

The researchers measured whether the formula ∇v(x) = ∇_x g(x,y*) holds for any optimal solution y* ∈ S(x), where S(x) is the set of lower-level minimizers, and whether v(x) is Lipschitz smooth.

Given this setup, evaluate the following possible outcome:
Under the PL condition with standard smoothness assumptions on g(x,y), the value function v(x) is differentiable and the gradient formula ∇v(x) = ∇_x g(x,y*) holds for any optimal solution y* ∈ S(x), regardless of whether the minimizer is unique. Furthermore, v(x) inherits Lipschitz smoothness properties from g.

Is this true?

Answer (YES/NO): YES